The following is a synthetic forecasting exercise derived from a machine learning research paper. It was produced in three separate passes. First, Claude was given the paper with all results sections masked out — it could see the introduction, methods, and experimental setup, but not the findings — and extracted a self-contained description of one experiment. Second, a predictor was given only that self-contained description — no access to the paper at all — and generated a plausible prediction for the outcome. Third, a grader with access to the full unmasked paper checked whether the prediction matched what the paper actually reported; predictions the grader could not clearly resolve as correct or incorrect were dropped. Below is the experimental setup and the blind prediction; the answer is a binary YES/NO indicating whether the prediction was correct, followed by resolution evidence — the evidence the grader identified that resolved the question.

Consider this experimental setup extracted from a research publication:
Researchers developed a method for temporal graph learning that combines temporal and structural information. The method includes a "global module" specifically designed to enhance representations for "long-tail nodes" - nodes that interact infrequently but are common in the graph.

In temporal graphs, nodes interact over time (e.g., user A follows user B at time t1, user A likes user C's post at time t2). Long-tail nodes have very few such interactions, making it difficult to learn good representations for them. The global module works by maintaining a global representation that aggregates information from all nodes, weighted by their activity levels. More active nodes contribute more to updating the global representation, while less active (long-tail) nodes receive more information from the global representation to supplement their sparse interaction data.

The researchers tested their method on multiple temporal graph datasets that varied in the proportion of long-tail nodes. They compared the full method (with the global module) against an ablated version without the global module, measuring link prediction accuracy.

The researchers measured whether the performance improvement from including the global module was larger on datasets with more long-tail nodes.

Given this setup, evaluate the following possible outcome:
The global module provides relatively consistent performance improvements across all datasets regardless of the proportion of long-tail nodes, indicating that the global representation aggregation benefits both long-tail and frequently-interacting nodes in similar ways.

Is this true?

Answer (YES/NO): NO